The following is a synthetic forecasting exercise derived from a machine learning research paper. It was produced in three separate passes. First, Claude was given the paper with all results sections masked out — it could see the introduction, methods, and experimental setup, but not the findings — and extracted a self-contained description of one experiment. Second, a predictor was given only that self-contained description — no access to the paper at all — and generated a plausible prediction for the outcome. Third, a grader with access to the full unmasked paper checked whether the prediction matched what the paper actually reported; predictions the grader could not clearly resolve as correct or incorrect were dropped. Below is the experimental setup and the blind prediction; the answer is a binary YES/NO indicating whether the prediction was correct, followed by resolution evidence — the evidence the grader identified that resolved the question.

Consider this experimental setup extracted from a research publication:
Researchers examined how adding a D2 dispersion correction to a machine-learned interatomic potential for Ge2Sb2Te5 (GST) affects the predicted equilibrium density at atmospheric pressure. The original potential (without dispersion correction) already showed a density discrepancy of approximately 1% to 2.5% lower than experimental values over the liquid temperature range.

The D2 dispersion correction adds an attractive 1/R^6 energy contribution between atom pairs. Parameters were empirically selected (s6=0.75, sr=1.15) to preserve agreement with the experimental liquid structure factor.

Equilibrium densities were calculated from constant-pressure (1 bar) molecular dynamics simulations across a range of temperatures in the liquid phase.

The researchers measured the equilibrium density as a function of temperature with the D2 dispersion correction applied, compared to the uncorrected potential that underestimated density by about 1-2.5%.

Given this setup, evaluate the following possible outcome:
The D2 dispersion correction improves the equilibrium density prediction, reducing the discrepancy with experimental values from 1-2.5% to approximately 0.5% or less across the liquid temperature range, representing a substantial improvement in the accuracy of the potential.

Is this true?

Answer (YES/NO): NO